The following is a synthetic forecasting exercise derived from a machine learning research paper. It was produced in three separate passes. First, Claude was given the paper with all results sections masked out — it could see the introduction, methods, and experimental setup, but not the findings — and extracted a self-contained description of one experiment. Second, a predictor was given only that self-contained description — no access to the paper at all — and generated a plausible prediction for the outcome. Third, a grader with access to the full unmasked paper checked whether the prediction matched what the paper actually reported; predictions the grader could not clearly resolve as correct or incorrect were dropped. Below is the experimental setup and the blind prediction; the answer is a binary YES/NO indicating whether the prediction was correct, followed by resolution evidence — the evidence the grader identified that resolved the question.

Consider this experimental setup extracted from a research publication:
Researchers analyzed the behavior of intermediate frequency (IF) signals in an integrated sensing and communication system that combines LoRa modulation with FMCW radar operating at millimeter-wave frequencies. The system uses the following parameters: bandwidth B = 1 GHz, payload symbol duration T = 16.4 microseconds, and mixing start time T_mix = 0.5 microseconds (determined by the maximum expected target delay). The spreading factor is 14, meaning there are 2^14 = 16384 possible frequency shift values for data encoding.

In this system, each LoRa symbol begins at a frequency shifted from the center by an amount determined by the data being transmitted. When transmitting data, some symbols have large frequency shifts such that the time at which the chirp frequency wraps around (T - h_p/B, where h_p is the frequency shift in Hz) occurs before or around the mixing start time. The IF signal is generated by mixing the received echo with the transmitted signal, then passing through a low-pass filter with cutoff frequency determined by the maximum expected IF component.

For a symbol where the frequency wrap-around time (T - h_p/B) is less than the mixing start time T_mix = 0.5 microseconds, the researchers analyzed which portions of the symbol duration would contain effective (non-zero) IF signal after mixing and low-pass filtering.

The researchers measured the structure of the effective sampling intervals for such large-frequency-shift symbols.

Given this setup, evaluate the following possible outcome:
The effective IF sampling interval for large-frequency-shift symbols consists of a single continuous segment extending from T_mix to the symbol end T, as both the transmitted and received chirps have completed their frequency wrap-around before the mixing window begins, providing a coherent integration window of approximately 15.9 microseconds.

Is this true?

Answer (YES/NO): NO